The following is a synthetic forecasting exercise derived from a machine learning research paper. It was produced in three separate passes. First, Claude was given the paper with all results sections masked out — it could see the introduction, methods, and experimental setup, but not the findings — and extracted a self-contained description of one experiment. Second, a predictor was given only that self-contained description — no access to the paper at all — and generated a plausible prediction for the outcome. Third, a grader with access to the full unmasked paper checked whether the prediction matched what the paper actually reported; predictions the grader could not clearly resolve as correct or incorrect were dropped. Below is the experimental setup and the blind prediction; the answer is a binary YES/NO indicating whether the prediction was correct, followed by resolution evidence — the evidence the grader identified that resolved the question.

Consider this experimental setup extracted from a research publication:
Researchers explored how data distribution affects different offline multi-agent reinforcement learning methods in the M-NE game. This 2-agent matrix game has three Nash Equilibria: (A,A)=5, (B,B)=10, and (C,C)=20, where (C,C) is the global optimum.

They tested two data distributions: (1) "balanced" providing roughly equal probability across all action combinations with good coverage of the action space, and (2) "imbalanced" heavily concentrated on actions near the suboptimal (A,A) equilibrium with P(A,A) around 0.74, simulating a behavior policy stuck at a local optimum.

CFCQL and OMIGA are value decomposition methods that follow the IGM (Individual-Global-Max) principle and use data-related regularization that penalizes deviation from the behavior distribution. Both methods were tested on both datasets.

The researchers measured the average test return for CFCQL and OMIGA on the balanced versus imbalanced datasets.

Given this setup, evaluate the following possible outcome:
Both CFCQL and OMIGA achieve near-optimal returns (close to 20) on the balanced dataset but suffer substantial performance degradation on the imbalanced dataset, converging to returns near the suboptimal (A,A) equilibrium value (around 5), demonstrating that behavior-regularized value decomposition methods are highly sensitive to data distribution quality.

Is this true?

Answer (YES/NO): YES